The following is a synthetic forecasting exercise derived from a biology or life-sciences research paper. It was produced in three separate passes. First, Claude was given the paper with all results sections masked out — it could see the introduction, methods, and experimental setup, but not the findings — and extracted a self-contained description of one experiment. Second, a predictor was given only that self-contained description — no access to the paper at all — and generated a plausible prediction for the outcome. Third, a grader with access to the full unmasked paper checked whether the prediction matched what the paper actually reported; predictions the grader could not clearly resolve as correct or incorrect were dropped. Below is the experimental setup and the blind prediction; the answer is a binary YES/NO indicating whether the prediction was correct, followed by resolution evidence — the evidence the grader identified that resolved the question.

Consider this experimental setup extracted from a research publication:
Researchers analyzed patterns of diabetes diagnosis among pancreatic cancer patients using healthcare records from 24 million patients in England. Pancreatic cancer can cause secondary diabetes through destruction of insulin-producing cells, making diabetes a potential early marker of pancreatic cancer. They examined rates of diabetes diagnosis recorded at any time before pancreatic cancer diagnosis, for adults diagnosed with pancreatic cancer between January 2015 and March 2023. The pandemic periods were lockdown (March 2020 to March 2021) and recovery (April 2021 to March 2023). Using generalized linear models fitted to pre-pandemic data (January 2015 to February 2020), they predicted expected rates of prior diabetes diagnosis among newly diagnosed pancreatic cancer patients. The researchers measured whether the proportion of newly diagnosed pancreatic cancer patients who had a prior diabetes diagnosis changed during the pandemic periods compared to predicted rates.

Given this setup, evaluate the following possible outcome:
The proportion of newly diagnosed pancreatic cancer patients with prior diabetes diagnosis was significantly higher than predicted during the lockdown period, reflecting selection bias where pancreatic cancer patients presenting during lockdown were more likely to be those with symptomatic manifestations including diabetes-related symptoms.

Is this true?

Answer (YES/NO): NO